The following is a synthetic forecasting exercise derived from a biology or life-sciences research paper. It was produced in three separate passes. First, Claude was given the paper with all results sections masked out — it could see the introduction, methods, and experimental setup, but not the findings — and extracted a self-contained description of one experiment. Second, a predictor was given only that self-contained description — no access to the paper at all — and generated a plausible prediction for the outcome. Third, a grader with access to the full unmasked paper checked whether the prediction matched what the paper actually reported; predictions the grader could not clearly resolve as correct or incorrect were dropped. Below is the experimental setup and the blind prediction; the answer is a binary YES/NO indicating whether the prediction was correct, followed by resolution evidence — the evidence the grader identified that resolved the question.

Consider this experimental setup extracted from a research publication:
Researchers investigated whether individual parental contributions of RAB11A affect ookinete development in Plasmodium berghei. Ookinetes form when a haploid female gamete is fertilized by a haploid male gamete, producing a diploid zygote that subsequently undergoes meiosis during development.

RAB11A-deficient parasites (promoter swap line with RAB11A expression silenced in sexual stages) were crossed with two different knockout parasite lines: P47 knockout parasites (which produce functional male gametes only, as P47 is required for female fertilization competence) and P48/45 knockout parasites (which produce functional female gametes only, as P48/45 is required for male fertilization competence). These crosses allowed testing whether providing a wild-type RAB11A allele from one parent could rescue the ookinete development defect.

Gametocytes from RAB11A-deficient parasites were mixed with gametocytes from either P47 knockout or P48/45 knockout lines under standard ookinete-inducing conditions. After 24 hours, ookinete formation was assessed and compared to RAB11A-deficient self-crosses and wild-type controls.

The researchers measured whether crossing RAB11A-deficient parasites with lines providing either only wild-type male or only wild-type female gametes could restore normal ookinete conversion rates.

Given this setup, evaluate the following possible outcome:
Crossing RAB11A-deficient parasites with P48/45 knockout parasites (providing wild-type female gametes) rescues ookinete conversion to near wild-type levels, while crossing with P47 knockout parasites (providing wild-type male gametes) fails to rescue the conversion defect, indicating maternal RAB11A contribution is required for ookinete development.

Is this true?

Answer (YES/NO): NO